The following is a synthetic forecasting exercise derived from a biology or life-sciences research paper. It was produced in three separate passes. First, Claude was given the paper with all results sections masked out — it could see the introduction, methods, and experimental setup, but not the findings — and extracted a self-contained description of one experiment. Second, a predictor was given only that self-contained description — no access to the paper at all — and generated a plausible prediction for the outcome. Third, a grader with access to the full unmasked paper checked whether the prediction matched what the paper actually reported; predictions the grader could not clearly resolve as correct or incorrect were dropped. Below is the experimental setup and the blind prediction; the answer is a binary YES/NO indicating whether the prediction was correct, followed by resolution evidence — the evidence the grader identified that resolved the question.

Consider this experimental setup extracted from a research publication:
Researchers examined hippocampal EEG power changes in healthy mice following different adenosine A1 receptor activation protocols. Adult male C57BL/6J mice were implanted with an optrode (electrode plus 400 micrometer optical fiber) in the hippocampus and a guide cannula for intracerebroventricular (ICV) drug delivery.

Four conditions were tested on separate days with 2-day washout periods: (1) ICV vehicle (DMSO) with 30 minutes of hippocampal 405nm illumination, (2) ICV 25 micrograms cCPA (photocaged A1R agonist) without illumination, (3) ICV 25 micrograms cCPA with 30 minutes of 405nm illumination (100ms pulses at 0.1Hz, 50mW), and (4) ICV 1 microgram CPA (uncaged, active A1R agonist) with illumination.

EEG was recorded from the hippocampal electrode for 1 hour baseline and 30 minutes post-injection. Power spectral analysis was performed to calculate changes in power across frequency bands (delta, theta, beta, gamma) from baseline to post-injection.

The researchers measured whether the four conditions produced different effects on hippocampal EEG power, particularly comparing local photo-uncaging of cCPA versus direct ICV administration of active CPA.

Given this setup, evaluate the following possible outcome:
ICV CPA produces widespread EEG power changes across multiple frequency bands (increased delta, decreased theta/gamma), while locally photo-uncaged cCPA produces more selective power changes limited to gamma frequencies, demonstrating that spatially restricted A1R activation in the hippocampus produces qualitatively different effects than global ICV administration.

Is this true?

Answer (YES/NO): NO